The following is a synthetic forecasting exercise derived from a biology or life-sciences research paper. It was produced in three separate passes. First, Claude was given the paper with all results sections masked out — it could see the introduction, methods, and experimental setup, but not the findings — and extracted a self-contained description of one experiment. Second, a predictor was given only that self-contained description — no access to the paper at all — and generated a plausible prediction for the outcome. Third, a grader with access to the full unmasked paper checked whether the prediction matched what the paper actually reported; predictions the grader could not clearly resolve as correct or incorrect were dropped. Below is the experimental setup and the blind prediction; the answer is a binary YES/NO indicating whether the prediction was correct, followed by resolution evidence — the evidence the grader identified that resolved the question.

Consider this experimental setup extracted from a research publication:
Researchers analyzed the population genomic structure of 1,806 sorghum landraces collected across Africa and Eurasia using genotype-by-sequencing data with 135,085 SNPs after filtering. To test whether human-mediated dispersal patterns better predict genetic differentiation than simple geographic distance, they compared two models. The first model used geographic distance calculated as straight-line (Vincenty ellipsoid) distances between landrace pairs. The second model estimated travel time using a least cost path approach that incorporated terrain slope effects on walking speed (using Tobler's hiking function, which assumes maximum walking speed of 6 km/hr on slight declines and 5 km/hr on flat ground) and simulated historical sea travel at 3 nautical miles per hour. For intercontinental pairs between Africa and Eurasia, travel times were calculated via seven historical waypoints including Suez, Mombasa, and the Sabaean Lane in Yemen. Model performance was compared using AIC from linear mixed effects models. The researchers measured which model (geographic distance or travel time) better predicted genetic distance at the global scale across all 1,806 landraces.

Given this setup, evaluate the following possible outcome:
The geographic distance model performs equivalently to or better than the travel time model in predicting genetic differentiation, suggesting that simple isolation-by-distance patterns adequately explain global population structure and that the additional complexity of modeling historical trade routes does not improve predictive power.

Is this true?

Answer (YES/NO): YES